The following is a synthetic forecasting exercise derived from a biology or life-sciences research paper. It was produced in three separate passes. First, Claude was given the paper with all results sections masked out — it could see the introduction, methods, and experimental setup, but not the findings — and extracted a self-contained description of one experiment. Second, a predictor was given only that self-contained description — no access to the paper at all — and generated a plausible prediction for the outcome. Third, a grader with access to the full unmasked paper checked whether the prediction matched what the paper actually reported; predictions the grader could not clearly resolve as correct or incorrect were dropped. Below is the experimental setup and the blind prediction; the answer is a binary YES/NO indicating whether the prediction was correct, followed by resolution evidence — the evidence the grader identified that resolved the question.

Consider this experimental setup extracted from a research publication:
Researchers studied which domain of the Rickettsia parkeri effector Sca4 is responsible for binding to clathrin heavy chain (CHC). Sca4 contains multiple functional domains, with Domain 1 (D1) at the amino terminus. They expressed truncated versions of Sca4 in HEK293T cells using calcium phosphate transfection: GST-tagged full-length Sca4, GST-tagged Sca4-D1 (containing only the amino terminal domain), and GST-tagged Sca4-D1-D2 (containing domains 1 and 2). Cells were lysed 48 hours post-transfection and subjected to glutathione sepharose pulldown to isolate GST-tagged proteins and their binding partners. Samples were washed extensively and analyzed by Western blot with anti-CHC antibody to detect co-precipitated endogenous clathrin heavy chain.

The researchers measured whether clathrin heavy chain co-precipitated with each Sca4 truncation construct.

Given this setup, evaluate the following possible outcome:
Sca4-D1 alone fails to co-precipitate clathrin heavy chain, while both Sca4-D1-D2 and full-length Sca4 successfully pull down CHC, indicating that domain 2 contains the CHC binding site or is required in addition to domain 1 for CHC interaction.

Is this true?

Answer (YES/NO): NO